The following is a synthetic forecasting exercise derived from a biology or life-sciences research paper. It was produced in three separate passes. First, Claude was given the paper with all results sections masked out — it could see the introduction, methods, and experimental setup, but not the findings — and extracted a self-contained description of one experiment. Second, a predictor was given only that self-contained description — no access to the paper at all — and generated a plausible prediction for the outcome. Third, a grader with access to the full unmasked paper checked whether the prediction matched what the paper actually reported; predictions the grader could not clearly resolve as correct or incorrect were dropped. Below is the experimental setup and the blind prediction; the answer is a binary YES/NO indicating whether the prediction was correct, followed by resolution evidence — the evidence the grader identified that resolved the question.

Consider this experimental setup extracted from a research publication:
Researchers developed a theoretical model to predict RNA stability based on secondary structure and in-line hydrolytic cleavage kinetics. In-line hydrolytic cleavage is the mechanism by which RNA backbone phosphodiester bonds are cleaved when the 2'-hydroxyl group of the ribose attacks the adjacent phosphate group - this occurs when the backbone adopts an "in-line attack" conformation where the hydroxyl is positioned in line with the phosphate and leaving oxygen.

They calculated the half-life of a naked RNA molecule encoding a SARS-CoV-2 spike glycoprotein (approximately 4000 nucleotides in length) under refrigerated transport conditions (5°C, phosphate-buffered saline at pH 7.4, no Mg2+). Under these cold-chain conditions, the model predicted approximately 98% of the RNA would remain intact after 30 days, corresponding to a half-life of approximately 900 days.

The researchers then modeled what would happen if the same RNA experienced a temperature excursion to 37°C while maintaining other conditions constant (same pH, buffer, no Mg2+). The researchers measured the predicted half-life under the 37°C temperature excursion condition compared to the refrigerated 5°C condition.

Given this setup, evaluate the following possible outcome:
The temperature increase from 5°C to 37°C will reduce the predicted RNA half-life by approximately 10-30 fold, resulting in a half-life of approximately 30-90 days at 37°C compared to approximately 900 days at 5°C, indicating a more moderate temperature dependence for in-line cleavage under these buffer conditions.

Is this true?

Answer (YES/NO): NO